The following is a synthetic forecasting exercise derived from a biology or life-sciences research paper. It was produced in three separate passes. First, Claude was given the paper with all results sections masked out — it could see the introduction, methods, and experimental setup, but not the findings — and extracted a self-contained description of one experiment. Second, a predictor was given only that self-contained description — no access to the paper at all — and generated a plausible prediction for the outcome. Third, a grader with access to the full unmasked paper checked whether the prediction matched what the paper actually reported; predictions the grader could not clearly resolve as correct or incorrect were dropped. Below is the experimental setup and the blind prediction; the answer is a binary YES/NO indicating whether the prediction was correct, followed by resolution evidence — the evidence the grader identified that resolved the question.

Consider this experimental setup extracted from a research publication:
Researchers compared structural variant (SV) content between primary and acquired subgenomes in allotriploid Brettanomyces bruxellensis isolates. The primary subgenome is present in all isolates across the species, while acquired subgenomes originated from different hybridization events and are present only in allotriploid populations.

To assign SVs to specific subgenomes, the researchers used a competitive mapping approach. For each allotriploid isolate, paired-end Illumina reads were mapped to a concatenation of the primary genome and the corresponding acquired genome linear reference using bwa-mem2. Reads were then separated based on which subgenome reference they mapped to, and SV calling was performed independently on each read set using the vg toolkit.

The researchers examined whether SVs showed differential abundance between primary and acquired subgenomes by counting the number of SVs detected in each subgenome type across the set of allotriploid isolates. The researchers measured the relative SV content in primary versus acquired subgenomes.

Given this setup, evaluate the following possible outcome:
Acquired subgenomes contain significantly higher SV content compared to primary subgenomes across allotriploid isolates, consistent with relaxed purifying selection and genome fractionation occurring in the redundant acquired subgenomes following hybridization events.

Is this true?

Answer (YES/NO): NO